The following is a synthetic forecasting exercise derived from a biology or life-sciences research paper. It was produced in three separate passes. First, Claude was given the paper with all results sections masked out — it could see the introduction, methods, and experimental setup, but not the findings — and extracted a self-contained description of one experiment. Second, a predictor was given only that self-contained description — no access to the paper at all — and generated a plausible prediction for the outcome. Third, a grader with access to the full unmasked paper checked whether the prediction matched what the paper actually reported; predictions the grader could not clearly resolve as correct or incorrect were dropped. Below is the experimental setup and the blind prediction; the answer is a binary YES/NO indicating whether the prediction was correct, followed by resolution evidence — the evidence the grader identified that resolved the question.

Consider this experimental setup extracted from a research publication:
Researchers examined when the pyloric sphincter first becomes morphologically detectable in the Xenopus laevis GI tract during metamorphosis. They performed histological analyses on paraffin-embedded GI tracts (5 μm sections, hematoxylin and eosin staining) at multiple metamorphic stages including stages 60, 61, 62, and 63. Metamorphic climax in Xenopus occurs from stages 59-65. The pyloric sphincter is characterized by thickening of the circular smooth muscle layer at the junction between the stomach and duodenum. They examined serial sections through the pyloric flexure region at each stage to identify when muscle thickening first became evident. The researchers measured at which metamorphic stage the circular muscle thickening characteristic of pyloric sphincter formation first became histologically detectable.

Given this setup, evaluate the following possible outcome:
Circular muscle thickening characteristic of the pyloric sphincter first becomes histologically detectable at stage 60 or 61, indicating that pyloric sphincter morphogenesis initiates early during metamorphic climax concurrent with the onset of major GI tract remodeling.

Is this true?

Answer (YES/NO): YES